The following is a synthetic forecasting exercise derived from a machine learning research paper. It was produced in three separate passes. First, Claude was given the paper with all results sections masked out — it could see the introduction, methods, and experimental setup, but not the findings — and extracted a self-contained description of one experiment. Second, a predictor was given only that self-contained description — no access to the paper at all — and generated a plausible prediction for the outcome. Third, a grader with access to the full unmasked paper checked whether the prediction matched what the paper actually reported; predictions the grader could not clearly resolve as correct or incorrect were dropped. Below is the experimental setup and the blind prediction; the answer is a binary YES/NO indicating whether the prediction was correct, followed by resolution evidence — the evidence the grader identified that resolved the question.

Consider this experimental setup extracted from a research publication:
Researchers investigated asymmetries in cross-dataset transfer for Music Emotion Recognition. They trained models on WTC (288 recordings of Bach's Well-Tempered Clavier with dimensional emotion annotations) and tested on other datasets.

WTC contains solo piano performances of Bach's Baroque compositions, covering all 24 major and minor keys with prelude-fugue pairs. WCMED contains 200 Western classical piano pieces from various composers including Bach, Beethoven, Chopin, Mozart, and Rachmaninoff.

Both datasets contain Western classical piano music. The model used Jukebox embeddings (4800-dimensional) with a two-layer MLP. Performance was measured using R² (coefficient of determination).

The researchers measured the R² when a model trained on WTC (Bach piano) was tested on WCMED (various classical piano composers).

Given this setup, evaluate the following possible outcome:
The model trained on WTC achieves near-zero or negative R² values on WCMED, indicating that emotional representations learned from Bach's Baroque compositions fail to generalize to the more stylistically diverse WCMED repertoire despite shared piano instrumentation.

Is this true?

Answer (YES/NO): NO